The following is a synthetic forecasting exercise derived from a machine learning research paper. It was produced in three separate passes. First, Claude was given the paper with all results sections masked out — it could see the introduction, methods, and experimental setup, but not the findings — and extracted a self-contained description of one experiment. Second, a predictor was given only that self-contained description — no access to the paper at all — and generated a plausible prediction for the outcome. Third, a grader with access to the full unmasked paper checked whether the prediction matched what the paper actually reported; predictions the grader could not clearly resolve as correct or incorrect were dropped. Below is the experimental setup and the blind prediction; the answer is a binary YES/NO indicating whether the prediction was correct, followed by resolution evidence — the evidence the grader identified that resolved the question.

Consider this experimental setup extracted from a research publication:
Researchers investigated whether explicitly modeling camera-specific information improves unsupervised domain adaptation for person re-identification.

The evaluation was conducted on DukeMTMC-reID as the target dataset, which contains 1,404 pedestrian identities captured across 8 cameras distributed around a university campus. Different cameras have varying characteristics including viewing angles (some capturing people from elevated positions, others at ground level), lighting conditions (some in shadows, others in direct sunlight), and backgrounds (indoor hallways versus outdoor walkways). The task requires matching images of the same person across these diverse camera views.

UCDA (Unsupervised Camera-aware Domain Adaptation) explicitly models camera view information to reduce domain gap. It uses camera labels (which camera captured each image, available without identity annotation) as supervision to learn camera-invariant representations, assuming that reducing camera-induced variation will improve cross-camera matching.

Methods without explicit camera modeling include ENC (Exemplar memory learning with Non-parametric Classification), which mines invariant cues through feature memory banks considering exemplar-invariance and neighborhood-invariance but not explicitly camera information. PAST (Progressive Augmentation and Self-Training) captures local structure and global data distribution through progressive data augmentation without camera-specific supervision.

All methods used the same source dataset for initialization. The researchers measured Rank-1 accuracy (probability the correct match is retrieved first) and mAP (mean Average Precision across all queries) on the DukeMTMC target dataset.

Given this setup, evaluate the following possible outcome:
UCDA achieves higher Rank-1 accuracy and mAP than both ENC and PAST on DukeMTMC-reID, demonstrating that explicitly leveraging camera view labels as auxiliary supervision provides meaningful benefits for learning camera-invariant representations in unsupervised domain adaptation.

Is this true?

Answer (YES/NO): NO